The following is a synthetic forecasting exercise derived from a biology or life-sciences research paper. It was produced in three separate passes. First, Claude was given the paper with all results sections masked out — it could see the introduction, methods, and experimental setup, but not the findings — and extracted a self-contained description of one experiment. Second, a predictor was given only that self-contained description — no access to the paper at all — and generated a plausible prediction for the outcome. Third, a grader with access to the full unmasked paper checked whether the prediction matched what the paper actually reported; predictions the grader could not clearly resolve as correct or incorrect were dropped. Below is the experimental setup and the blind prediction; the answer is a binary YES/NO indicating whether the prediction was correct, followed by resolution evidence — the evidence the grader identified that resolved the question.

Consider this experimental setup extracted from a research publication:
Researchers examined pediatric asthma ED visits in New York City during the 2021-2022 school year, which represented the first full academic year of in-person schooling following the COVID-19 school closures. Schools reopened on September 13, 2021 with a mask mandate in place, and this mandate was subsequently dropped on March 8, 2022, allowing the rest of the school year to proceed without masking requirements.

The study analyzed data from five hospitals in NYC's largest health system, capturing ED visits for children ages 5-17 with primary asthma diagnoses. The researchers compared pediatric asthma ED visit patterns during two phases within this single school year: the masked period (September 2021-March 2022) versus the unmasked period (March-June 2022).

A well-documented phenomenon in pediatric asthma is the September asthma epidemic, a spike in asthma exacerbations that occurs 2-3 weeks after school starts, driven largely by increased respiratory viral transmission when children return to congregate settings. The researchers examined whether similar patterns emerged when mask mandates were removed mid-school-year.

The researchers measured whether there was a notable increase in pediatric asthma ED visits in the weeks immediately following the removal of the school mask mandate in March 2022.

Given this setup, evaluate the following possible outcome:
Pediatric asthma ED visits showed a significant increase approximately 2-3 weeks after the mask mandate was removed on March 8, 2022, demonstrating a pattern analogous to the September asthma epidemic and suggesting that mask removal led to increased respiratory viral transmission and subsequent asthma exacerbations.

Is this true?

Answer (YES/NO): NO